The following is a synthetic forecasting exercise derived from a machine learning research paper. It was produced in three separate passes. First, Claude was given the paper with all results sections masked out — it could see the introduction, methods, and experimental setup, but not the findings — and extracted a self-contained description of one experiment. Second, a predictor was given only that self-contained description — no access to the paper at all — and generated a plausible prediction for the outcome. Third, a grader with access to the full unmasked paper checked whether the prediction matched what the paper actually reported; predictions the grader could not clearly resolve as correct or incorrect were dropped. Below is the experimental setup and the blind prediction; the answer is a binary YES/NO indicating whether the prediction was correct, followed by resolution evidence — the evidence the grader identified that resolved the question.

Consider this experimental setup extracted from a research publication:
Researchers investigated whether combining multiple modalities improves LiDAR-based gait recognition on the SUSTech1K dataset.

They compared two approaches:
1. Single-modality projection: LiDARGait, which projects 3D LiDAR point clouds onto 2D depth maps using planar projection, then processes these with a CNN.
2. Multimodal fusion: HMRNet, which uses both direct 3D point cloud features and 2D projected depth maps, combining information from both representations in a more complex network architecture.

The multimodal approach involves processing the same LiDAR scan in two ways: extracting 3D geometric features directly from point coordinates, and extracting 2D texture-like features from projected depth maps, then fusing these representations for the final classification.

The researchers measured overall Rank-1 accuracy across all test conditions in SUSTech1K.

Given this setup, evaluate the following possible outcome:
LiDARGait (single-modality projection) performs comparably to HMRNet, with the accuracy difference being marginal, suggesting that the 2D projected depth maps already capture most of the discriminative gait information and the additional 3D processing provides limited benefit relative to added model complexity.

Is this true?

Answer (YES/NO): NO